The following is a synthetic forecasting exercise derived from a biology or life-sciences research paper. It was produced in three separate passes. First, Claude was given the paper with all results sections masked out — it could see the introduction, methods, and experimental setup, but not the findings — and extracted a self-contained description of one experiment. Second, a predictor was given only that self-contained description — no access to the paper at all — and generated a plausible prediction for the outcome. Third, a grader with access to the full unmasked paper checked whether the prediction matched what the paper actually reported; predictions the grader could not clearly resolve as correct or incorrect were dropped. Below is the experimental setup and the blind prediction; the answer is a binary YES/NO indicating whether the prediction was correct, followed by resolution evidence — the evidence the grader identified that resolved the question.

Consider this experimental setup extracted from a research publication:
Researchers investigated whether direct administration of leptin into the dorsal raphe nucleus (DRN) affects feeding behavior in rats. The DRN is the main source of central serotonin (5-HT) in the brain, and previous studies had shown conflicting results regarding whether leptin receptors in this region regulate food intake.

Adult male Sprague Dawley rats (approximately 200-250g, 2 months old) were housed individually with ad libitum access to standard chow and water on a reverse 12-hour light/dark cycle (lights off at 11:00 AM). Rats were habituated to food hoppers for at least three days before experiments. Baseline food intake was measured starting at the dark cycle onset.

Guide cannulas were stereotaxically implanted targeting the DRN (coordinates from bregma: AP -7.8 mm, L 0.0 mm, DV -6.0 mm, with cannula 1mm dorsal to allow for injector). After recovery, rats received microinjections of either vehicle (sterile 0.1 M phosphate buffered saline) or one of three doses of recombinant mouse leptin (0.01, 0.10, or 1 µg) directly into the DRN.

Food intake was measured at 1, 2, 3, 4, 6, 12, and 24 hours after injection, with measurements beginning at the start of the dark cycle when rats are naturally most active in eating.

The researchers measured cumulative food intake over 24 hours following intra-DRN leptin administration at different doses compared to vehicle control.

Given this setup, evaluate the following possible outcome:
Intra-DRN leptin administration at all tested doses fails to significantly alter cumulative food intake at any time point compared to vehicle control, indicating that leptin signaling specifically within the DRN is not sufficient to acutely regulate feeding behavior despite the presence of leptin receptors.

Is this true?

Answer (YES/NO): NO